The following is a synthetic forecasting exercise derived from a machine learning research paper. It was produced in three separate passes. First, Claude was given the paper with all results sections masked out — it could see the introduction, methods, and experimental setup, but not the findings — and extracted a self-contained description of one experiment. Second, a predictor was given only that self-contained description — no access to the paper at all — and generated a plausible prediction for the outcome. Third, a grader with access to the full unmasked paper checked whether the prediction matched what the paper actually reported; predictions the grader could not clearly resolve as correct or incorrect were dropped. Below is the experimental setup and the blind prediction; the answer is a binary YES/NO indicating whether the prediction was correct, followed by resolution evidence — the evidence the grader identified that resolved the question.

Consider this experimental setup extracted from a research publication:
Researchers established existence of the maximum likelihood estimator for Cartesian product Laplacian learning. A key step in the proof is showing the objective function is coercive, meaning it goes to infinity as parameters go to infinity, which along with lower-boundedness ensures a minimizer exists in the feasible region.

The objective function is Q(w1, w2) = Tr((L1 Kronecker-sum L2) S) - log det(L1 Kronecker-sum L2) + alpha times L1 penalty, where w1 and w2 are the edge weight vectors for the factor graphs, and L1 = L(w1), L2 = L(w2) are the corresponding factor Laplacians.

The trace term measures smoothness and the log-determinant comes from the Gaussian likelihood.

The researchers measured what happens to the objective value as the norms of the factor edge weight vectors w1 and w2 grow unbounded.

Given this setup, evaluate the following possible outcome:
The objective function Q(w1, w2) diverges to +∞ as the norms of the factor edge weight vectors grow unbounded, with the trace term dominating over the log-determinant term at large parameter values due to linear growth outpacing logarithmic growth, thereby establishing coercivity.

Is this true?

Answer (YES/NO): YES